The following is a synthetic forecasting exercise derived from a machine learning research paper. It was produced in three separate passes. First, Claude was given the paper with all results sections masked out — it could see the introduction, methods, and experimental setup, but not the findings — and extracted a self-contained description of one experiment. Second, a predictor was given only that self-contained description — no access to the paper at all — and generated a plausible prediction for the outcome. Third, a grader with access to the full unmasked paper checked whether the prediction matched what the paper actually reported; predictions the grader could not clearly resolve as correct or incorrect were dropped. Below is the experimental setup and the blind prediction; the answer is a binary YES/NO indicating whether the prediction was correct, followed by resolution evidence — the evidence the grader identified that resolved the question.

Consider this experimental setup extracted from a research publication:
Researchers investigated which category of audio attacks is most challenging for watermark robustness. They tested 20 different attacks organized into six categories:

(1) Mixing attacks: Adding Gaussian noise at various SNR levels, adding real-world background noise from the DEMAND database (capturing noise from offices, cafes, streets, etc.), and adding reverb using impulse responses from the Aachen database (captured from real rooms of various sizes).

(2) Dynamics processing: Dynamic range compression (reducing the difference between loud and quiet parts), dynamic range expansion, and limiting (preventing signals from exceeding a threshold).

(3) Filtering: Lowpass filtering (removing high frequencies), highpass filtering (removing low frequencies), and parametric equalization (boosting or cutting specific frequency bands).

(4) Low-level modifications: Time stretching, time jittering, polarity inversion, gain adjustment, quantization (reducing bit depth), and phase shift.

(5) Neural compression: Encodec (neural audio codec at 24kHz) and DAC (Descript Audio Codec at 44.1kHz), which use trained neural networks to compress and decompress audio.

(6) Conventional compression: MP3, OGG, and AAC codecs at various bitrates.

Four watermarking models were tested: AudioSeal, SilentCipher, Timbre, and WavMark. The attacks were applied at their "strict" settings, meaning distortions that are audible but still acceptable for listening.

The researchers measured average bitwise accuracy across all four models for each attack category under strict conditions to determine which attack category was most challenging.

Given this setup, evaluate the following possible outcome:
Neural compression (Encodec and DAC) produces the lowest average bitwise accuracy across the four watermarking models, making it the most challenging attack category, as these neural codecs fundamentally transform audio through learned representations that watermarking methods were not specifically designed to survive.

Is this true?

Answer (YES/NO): YES